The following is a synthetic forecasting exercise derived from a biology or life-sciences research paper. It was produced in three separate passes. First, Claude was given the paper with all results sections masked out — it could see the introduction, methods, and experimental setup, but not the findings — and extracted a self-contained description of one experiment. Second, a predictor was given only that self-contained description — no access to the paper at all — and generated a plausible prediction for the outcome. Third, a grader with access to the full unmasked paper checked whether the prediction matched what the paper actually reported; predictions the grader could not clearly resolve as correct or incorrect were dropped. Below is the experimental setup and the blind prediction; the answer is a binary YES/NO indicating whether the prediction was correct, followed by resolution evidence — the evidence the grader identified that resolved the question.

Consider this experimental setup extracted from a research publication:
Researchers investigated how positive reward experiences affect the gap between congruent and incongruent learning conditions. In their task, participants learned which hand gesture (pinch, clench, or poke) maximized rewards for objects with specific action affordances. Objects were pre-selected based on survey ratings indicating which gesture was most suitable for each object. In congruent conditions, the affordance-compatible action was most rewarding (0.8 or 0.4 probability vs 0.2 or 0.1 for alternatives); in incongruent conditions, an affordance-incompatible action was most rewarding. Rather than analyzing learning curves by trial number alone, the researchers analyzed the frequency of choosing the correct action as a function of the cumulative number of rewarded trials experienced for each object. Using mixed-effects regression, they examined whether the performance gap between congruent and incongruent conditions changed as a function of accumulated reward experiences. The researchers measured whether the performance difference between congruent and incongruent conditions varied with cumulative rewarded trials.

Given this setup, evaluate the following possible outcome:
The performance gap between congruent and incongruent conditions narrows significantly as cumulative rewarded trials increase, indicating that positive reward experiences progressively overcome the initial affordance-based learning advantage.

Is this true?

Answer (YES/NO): YES